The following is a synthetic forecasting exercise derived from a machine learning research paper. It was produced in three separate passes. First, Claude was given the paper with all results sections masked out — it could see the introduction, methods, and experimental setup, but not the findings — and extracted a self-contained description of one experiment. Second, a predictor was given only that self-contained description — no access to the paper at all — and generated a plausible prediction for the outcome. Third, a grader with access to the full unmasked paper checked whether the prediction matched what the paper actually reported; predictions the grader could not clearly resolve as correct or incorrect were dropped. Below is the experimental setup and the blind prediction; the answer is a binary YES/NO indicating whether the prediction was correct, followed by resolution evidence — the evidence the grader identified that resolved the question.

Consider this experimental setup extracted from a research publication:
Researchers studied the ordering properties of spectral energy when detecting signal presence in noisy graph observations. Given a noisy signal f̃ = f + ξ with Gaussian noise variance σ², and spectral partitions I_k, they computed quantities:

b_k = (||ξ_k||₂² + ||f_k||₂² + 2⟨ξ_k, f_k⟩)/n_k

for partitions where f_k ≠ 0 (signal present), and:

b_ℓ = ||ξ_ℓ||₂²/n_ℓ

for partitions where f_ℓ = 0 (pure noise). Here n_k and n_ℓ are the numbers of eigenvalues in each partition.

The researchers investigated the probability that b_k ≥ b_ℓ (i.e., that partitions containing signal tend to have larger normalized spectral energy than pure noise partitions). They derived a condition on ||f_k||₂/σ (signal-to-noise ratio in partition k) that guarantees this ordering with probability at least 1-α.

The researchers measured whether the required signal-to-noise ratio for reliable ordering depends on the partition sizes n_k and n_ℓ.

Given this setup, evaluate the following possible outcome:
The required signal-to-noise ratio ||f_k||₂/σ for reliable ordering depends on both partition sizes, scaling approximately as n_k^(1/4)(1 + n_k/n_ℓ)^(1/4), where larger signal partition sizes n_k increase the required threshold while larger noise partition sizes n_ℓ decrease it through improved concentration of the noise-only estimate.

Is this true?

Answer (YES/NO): NO